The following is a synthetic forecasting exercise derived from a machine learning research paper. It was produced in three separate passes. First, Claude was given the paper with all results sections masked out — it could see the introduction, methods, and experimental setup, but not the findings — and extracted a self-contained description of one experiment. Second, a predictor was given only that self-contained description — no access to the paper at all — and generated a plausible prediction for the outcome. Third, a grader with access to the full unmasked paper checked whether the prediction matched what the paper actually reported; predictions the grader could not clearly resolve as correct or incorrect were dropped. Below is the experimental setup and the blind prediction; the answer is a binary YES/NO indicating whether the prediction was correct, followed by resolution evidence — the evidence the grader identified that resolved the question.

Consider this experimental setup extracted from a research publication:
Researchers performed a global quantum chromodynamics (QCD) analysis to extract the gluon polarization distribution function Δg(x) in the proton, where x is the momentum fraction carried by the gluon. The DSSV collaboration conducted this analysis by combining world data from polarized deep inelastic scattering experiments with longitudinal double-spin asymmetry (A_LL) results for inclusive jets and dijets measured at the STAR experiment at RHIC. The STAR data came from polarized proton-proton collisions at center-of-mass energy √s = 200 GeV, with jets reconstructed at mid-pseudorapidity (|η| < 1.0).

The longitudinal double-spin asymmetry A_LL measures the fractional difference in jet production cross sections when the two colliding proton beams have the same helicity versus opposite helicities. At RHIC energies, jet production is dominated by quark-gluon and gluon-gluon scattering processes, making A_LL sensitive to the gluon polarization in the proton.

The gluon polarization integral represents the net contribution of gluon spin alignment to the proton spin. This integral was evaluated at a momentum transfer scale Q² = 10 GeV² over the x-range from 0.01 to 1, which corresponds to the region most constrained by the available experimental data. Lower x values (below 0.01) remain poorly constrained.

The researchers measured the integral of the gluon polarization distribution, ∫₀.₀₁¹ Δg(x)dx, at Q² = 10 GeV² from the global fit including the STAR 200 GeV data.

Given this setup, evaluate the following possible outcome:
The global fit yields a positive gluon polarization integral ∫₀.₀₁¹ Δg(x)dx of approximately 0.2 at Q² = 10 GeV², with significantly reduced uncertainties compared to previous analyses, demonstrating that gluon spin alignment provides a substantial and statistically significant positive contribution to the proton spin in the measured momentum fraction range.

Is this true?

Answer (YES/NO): NO